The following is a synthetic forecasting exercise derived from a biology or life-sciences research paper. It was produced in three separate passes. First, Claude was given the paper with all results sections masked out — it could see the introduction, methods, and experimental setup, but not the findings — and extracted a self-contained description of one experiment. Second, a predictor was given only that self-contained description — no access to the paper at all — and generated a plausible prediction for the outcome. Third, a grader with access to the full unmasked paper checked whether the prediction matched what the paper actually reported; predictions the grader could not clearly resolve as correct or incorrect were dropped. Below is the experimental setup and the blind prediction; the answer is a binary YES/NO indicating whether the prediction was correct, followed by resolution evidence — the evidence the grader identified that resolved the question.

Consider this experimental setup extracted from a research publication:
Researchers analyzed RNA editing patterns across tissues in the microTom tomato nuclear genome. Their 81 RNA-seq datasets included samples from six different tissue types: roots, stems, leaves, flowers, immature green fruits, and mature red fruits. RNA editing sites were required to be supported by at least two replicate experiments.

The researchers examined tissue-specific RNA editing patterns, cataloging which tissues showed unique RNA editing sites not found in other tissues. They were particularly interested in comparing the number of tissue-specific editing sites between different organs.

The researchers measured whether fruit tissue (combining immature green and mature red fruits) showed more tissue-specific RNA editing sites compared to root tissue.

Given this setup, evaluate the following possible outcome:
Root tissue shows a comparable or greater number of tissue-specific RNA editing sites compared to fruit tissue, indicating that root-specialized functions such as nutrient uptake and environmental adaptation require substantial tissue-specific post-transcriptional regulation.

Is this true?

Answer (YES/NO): NO